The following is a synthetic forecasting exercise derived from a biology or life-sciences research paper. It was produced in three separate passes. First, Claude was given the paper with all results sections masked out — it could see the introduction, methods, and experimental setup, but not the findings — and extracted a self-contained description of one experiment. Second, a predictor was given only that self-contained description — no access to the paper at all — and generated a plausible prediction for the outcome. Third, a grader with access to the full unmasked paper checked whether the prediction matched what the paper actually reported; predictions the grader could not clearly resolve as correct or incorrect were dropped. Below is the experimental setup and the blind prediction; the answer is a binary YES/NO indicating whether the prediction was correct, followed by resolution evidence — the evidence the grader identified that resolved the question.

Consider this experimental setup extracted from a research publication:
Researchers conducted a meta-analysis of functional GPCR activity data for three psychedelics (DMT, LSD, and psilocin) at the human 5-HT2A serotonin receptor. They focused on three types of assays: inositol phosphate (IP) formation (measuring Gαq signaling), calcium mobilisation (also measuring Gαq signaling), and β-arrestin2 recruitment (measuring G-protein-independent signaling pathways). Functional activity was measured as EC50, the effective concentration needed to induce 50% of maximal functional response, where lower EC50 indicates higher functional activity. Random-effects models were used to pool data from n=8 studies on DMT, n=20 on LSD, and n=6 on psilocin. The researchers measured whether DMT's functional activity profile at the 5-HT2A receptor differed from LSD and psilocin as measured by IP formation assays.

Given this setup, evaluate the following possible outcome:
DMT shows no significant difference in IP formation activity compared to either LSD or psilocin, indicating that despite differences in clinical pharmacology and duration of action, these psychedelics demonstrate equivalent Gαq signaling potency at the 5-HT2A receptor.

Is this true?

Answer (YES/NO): NO